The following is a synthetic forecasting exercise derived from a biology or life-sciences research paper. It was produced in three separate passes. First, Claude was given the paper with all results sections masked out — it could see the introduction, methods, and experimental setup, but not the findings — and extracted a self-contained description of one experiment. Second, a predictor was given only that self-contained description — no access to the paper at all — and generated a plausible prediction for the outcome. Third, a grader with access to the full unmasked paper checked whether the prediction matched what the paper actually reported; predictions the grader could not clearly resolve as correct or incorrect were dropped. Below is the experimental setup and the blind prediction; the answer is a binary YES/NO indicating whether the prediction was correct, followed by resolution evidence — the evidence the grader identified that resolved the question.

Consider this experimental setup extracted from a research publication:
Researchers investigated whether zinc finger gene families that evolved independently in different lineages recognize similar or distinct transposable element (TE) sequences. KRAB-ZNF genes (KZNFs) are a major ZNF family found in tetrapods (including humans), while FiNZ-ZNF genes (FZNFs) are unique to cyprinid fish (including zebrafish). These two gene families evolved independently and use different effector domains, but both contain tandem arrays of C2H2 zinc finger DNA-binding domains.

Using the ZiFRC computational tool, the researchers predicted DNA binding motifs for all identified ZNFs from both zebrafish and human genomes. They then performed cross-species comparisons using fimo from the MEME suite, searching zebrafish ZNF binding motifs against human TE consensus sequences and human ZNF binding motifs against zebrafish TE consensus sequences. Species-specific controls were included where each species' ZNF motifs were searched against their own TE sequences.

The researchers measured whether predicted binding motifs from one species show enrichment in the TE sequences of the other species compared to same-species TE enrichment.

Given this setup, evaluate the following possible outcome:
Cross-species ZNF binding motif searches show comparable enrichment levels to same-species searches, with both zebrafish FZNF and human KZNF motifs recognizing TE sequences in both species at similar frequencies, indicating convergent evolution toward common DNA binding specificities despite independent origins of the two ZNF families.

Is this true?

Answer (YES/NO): NO